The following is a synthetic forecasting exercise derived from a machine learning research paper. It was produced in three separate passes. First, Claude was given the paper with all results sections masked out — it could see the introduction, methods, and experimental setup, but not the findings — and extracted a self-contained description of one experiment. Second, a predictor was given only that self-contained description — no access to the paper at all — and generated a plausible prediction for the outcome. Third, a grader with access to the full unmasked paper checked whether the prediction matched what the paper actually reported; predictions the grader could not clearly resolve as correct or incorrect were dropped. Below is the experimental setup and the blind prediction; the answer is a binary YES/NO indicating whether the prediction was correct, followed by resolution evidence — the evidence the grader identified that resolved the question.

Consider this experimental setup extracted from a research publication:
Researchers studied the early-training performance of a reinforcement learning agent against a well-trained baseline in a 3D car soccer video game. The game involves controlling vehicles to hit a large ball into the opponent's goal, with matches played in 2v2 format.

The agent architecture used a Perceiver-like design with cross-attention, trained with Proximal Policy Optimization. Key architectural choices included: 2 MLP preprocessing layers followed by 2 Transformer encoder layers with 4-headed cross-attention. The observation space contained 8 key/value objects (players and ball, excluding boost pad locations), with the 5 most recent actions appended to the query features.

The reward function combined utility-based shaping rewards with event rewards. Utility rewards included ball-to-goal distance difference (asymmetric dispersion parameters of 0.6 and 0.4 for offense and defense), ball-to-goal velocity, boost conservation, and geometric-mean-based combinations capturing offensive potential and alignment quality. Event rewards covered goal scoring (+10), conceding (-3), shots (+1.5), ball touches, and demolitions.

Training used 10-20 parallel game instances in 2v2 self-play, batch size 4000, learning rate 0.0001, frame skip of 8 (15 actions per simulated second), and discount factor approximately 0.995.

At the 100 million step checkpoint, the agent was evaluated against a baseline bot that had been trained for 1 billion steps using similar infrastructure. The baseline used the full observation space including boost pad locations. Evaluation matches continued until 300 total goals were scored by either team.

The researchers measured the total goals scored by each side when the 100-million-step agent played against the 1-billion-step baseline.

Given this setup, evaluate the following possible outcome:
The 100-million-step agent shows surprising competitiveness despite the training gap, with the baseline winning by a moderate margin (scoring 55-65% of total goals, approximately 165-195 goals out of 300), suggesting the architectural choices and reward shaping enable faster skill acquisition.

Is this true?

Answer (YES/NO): NO